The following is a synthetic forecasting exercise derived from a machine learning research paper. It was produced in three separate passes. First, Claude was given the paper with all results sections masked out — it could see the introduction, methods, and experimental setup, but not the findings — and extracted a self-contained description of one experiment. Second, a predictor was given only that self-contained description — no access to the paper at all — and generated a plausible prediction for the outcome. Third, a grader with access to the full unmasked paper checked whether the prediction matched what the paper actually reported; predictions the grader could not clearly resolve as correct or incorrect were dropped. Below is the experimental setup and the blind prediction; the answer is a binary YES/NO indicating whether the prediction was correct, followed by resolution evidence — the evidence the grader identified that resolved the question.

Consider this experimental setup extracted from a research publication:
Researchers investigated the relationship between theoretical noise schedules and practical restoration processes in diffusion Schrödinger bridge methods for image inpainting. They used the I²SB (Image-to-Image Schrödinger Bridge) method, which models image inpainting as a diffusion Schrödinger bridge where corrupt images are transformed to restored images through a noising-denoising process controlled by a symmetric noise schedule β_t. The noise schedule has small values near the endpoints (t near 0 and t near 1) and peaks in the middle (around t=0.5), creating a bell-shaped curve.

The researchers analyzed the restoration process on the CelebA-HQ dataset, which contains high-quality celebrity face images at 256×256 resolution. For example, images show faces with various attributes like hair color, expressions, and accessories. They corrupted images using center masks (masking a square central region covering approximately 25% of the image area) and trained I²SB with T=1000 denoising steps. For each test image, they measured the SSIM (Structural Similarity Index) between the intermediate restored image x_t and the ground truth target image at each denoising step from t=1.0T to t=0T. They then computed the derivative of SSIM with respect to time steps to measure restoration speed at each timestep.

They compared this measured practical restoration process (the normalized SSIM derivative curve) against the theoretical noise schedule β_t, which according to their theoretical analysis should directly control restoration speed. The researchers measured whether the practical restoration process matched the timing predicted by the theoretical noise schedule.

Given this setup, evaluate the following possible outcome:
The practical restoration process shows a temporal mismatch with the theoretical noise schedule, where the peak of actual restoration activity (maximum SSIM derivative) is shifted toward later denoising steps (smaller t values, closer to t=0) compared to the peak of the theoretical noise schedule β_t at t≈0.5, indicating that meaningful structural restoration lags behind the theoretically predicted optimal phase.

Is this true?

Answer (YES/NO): YES